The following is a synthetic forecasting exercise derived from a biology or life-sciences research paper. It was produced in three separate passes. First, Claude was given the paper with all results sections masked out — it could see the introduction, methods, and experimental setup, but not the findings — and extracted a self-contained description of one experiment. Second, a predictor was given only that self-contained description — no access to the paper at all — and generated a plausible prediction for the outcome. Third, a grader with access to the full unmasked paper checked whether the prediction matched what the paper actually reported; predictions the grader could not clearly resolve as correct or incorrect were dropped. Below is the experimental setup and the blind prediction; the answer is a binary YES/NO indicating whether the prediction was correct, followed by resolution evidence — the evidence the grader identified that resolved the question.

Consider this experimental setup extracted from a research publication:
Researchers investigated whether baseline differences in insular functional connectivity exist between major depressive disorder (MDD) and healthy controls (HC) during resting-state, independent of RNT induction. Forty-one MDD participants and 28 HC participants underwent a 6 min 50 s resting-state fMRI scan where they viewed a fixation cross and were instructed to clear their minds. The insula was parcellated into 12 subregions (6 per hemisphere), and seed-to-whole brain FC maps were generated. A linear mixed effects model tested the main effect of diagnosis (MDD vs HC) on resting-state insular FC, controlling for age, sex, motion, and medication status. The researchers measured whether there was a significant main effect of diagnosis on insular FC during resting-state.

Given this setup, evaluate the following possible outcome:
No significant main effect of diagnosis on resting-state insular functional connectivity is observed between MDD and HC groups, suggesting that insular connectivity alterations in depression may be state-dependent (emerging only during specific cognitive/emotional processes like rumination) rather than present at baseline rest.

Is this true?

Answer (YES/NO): NO